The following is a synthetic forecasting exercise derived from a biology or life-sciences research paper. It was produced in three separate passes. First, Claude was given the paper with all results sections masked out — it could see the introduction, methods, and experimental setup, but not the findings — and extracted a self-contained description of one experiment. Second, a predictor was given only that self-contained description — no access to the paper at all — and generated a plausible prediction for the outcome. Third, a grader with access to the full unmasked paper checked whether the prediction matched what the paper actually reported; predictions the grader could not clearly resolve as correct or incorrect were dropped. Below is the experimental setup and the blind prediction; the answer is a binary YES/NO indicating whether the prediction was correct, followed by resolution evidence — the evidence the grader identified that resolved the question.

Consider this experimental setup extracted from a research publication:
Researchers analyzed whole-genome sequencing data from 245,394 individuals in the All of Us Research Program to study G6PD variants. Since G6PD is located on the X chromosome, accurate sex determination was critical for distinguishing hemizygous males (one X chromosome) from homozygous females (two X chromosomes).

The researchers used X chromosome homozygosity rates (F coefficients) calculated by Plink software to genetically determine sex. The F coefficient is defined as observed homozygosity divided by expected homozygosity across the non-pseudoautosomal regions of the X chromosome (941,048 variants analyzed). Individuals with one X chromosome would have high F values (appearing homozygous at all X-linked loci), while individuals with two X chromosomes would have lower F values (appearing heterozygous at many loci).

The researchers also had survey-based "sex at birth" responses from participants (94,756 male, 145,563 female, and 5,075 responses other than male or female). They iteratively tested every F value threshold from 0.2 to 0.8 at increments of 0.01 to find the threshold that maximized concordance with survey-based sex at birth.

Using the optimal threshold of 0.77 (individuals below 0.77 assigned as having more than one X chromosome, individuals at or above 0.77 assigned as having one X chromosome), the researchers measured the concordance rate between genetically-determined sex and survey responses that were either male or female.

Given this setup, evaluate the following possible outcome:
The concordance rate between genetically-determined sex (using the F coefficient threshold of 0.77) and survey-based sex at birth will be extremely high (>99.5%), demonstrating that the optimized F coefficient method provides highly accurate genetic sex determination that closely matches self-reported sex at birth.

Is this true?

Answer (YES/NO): YES